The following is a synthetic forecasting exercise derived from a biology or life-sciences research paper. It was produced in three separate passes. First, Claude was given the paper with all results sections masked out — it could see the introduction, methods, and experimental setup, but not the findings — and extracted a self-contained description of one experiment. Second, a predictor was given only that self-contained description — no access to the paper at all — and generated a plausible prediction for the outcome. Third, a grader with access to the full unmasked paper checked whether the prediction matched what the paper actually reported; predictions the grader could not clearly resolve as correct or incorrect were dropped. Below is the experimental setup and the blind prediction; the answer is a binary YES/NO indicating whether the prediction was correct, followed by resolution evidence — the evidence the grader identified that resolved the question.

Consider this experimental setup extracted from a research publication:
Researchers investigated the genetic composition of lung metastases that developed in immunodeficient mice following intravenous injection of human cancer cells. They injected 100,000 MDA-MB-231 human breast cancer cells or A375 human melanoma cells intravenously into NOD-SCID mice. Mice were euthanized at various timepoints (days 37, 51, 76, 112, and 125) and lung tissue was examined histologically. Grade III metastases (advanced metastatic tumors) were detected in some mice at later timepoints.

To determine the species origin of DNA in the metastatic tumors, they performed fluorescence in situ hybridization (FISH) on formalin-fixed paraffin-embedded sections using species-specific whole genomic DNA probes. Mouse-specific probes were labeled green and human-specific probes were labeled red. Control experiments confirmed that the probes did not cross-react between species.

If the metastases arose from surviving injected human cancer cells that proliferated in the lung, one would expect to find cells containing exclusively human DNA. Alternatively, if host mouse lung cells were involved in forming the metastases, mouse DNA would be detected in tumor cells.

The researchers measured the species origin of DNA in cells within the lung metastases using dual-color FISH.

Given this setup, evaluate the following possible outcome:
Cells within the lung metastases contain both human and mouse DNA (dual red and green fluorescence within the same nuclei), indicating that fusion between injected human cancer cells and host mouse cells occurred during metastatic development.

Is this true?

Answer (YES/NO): NO